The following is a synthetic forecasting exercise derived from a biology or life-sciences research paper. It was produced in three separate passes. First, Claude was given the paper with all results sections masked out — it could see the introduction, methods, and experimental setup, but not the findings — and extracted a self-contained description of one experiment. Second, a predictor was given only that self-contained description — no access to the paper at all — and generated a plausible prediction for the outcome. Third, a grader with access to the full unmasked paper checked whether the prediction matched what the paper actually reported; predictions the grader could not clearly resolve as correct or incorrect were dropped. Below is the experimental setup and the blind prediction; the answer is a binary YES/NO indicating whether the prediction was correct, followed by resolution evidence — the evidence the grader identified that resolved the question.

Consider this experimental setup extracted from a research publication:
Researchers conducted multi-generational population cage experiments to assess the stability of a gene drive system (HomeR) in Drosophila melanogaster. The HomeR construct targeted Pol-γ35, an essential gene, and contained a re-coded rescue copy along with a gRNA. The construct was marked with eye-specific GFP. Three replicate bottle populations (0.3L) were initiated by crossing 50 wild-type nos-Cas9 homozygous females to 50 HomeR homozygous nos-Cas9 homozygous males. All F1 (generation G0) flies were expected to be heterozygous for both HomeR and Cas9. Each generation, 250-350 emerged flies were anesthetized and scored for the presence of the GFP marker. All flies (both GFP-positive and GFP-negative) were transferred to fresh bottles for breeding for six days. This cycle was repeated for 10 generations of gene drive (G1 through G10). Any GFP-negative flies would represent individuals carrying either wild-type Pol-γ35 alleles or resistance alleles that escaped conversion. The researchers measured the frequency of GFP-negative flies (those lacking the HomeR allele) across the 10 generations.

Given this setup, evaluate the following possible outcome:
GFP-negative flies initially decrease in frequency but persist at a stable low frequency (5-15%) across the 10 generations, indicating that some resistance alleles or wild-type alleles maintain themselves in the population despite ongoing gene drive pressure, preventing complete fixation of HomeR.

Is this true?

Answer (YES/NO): NO